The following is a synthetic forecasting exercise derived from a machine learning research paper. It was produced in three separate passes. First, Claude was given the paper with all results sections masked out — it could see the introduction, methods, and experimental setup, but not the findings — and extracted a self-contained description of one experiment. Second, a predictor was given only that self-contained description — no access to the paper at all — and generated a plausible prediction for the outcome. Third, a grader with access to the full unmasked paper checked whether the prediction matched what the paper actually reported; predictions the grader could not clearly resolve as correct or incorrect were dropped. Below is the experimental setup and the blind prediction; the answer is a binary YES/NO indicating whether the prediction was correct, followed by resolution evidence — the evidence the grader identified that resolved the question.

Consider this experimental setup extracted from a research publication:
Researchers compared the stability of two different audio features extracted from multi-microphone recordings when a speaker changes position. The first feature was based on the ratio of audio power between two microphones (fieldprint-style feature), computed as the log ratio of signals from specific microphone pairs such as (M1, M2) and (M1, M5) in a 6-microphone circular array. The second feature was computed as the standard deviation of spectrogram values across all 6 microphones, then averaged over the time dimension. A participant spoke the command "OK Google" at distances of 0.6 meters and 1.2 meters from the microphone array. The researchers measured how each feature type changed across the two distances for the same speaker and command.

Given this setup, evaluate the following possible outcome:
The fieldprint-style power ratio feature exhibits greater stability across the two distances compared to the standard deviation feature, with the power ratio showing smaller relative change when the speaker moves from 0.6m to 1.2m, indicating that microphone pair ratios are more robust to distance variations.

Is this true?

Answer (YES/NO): NO